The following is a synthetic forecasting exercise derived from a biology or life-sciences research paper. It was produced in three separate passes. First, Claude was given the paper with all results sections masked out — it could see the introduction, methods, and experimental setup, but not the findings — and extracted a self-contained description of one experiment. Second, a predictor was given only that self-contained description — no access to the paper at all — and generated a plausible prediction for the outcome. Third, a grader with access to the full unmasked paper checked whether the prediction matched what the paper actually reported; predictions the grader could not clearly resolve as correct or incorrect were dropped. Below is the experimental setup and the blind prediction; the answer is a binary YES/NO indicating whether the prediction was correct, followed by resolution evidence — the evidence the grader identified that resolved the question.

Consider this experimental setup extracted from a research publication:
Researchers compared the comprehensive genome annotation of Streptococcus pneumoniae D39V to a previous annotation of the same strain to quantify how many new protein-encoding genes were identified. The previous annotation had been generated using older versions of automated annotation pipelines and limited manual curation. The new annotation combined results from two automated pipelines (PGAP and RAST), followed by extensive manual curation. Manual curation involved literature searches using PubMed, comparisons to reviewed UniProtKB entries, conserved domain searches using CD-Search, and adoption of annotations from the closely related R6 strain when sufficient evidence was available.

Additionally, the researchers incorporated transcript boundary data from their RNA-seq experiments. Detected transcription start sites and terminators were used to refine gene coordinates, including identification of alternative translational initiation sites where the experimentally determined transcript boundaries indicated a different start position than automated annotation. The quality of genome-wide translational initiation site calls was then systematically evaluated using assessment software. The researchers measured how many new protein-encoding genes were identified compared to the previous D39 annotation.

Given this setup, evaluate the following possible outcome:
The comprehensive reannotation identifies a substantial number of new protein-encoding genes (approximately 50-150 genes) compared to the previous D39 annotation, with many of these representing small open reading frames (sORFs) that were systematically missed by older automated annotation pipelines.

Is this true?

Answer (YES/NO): NO